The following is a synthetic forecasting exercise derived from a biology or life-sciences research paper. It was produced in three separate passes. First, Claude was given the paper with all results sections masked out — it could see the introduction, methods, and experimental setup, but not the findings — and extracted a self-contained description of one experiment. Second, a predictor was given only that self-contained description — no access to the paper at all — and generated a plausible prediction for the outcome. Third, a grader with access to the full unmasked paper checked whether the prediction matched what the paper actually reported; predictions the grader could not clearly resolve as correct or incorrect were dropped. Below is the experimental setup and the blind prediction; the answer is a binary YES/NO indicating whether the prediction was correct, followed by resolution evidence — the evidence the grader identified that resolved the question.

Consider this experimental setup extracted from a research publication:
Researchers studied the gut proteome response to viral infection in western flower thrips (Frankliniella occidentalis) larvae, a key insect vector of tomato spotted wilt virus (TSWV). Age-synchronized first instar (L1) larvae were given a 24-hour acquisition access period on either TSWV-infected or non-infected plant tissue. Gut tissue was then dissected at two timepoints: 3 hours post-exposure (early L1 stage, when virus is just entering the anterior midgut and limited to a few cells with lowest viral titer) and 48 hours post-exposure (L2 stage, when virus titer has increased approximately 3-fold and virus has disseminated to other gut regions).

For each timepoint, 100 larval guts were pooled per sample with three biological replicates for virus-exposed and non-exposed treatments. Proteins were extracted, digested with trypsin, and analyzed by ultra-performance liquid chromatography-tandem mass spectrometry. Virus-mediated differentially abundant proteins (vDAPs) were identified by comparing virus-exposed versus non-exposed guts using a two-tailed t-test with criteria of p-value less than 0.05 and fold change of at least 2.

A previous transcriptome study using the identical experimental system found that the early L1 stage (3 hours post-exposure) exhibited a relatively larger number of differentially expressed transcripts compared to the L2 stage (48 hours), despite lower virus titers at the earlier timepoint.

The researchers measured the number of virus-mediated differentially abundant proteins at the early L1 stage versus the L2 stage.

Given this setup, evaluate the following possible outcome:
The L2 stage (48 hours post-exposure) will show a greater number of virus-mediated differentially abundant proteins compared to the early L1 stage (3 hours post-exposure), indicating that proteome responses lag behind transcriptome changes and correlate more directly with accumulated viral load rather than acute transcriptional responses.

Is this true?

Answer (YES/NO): NO